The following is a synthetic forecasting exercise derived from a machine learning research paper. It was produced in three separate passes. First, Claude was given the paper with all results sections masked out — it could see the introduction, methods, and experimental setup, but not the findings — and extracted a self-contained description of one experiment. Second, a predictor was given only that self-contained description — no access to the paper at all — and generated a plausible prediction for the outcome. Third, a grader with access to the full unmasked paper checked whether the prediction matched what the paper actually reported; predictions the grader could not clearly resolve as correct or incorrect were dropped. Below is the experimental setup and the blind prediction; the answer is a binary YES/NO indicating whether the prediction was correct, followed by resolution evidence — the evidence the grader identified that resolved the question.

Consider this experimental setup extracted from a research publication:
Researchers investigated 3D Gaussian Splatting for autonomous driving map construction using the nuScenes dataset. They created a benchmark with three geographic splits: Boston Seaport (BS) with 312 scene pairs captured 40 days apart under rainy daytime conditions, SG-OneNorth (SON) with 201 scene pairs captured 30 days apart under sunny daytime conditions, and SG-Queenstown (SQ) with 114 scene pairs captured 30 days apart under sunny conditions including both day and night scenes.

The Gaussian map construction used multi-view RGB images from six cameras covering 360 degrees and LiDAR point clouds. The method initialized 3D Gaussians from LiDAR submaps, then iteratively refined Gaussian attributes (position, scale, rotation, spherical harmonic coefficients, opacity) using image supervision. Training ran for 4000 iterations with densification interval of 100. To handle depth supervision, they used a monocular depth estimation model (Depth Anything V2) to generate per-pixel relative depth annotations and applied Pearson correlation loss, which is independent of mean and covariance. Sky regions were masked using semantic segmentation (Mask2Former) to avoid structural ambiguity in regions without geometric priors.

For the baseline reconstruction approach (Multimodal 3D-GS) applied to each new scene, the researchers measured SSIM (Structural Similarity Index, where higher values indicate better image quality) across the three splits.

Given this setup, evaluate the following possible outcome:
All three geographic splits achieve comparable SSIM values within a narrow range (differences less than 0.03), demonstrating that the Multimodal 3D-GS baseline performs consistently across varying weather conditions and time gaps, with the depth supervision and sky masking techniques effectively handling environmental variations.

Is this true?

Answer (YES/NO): NO